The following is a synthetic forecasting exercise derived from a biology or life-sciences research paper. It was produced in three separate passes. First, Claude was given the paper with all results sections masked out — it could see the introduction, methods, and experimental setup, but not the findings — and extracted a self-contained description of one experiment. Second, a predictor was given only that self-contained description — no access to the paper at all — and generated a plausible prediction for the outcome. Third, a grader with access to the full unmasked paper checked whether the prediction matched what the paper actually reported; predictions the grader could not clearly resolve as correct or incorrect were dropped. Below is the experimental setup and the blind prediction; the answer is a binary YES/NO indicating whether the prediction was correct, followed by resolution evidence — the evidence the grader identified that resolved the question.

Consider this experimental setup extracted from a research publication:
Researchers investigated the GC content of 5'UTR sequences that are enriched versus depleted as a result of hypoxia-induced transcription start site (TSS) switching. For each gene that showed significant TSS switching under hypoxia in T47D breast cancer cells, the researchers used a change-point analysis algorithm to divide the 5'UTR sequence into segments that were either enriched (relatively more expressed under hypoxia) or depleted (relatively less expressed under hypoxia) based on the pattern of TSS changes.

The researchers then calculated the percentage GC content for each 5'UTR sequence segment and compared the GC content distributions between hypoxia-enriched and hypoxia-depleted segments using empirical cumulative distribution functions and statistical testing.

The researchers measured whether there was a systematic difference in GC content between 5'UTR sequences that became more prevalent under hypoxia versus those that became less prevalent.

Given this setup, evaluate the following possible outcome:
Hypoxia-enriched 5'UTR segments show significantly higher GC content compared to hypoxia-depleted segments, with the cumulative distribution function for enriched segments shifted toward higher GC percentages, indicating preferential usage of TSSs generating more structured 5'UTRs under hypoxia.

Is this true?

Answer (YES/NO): YES